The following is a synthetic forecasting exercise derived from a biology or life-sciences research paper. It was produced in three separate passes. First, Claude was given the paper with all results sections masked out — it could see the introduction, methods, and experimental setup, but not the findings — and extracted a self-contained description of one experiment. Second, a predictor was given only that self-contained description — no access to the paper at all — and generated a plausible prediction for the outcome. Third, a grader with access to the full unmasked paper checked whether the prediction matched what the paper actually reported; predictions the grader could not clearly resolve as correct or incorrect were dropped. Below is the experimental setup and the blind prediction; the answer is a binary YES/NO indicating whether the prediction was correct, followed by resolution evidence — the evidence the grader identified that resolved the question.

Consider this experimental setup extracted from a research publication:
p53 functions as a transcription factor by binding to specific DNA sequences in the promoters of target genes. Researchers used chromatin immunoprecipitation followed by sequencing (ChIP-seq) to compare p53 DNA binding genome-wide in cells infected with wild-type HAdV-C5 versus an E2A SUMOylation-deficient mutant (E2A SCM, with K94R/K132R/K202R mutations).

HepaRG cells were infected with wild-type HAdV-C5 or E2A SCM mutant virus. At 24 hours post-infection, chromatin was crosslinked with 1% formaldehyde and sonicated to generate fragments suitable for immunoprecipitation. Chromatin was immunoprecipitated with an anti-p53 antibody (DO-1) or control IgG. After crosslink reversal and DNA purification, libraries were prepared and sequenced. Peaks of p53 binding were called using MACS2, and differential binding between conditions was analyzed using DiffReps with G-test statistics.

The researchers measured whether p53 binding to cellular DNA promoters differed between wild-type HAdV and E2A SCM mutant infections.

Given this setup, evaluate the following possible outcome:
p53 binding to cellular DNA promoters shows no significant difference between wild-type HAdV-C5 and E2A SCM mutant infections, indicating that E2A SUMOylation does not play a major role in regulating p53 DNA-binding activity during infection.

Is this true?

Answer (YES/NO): NO